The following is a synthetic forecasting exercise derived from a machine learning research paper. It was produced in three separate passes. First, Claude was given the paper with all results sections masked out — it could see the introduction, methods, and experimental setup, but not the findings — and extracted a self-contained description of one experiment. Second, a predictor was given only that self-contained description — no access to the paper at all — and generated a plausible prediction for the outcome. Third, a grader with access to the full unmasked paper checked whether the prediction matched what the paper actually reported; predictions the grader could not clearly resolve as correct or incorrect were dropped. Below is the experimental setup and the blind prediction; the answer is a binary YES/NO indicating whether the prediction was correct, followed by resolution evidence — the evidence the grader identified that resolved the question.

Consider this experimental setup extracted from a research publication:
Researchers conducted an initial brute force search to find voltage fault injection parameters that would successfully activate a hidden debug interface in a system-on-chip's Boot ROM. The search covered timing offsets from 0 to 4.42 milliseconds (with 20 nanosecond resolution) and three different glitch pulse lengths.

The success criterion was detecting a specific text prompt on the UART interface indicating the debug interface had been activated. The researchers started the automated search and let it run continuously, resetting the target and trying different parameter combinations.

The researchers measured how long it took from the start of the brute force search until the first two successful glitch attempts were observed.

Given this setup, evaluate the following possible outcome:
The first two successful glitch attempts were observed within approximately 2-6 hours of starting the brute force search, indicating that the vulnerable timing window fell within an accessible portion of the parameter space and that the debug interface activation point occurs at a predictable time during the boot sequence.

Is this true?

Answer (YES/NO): NO